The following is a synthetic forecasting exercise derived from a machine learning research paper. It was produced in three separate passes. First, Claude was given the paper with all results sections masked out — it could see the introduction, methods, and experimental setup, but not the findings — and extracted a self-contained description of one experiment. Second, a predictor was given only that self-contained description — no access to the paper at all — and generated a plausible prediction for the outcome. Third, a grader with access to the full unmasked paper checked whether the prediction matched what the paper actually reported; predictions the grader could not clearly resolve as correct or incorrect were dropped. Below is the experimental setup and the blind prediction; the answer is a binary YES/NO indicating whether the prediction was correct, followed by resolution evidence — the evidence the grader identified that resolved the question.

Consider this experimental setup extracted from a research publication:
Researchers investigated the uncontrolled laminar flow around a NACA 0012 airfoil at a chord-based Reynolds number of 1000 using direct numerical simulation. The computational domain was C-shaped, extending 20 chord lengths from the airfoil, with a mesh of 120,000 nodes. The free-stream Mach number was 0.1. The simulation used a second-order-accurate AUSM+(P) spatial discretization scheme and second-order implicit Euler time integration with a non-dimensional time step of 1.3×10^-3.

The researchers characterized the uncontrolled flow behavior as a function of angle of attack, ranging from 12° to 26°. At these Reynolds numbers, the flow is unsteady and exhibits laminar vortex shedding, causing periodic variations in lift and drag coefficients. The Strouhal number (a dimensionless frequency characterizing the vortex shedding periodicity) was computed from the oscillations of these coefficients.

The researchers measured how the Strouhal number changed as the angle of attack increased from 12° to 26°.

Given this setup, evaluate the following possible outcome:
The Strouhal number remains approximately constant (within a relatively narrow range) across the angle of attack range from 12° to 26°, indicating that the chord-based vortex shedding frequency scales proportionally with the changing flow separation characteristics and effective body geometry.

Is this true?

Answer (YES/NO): NO